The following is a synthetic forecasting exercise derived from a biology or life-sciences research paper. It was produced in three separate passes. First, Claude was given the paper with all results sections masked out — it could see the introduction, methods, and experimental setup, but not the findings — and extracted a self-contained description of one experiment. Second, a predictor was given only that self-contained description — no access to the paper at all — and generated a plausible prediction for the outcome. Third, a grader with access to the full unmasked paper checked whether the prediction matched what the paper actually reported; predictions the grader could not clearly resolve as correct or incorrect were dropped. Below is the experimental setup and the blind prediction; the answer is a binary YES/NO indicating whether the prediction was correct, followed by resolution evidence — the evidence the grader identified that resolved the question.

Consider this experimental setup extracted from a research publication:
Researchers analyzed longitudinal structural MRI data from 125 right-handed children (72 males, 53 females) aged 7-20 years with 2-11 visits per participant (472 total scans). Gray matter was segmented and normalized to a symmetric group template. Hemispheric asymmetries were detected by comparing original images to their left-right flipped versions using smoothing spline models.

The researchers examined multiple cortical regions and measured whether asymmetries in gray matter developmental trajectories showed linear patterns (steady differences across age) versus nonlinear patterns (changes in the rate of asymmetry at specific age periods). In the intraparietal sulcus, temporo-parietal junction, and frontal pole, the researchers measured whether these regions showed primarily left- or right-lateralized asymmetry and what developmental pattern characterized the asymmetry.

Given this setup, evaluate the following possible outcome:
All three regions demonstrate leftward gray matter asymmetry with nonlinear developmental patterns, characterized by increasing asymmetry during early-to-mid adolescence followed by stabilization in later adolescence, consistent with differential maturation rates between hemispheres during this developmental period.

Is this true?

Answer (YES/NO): NO